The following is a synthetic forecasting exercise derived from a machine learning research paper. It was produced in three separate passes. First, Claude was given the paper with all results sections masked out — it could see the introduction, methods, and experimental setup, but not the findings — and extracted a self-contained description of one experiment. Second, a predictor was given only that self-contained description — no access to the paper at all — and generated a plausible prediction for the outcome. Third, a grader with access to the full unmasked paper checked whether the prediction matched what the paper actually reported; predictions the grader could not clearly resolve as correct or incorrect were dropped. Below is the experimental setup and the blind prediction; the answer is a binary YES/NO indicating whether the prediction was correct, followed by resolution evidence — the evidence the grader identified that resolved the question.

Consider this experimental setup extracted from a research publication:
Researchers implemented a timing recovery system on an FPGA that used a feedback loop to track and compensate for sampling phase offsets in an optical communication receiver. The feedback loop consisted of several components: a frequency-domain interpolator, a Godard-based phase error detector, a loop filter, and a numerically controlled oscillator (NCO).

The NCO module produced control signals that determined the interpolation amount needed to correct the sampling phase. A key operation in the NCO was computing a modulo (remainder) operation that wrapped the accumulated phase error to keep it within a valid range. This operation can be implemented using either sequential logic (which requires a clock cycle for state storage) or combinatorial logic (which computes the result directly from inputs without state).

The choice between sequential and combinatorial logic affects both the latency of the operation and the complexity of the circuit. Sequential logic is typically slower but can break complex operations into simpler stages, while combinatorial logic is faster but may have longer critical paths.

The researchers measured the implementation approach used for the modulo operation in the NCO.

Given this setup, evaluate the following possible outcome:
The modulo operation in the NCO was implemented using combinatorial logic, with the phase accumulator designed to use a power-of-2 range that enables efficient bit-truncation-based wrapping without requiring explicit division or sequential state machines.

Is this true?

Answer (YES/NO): NO